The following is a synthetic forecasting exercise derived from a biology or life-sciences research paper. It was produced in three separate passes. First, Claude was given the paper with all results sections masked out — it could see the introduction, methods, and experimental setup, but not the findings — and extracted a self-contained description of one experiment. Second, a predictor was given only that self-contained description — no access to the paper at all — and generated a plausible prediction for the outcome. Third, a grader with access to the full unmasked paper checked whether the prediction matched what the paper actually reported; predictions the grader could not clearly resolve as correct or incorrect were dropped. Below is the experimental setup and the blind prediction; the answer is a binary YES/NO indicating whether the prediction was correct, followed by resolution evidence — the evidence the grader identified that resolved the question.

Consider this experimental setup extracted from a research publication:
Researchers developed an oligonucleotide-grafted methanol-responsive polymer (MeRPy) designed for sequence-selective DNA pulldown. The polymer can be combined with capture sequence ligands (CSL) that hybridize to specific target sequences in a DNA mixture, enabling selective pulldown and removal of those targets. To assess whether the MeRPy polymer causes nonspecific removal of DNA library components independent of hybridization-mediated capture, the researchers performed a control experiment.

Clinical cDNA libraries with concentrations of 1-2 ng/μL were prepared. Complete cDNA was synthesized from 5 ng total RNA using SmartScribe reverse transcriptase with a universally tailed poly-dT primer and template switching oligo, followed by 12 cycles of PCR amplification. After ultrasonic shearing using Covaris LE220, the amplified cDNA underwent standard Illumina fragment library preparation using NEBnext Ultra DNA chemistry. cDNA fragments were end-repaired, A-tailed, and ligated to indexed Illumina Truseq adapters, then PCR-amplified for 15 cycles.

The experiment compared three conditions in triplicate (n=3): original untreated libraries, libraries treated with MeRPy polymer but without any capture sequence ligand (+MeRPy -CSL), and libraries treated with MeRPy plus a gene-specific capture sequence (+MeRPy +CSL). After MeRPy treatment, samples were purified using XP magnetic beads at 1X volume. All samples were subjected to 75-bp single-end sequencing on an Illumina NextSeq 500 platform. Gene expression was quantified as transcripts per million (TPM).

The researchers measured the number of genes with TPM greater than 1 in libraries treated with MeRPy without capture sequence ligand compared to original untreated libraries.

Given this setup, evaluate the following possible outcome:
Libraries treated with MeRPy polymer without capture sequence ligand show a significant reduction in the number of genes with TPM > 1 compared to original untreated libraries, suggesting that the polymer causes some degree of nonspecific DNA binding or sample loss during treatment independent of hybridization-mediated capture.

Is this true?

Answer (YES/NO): NO